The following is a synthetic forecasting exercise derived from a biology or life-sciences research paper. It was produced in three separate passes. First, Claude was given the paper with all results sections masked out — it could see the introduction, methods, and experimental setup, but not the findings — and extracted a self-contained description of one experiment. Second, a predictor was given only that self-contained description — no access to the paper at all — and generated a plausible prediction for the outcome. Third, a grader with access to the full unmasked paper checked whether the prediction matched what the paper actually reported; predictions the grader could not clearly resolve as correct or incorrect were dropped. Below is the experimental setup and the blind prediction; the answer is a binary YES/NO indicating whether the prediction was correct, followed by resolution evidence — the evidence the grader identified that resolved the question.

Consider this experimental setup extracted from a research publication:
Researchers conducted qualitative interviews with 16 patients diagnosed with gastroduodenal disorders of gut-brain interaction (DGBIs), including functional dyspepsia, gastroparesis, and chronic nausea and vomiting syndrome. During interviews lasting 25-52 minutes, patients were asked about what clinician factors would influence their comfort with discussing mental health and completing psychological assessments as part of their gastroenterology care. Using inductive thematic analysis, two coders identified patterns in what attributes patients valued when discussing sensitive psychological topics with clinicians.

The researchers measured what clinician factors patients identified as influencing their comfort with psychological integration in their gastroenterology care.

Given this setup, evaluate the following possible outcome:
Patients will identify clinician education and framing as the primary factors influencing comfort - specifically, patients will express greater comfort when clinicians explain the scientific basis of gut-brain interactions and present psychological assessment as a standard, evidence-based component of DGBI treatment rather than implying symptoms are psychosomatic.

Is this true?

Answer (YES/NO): NO